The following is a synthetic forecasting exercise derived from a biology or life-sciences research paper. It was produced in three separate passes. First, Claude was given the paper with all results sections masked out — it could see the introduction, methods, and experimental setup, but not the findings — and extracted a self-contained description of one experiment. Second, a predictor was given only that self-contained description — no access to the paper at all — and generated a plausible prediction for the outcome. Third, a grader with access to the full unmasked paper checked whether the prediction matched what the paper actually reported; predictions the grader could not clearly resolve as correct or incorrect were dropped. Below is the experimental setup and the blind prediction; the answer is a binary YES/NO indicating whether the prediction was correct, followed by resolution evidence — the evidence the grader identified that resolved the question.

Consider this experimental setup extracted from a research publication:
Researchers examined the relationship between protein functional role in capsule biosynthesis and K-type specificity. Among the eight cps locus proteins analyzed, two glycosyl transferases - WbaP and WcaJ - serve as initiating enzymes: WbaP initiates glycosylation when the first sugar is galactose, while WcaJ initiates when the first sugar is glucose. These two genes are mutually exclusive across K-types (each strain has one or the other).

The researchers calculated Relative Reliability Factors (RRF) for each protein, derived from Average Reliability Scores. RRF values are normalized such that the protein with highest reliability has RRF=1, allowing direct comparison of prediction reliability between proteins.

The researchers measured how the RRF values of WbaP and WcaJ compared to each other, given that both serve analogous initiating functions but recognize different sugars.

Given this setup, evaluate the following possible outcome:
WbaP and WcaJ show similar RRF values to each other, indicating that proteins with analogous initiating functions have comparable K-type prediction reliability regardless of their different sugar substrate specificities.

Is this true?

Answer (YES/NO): YES